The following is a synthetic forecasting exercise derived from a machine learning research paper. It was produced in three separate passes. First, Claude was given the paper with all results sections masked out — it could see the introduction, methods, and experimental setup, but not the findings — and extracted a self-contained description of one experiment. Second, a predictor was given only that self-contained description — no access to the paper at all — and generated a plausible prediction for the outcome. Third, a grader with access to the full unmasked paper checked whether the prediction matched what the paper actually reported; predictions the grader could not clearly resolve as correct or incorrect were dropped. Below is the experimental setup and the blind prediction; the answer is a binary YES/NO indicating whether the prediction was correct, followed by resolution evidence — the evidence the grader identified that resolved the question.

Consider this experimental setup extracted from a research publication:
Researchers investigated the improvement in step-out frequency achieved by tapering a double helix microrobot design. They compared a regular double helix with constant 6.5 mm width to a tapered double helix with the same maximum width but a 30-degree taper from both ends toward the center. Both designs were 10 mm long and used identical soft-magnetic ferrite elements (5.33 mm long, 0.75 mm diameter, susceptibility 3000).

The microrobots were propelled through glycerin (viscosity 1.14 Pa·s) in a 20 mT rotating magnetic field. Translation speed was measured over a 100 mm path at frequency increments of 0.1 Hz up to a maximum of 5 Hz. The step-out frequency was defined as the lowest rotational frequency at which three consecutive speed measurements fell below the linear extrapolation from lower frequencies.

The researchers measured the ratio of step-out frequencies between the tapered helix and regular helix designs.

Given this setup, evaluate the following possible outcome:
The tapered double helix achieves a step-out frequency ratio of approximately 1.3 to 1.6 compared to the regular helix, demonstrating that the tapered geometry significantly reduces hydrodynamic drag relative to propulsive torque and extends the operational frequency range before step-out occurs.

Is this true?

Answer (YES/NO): NO